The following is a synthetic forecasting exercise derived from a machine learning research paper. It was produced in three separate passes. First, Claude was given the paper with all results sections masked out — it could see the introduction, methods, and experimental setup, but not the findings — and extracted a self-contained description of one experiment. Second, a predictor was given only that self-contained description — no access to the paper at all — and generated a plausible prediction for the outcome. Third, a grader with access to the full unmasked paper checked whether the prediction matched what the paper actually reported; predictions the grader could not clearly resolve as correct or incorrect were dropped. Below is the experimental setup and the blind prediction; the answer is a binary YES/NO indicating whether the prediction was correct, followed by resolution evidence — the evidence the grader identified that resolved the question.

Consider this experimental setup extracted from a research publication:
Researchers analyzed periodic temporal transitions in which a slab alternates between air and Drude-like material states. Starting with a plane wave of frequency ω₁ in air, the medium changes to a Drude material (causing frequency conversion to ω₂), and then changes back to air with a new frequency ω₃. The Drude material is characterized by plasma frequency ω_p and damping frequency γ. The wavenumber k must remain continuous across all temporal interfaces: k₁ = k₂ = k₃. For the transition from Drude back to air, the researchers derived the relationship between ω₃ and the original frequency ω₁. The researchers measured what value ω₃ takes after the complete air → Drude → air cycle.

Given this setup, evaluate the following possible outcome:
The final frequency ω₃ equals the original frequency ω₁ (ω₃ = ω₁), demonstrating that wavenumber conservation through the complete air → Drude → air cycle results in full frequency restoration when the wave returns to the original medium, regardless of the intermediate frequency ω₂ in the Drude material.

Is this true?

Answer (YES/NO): YES